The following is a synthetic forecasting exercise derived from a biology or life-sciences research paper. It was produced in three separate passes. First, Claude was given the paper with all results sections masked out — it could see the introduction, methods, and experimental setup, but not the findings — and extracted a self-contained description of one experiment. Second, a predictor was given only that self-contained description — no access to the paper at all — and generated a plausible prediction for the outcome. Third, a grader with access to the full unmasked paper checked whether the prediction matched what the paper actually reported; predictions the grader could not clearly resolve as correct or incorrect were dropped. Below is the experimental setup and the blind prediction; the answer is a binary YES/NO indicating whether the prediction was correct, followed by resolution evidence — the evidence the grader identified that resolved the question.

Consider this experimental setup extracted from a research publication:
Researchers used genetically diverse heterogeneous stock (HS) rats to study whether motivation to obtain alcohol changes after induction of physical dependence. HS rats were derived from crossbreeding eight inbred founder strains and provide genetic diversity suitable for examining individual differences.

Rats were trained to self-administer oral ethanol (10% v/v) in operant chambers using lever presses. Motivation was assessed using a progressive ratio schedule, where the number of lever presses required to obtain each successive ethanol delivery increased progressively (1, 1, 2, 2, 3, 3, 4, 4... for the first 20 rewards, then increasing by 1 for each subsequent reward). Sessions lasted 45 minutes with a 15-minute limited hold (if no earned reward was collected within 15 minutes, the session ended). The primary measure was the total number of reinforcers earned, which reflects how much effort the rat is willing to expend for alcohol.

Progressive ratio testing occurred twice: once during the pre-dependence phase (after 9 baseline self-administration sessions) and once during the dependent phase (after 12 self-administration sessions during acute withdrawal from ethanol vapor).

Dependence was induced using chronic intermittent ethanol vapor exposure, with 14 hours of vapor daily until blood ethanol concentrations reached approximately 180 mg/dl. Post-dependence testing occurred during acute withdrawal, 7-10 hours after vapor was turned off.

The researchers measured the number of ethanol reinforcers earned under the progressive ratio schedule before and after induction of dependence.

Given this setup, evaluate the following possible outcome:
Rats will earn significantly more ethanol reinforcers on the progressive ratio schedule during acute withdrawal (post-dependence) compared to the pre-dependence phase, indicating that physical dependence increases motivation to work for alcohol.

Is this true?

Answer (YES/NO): YES